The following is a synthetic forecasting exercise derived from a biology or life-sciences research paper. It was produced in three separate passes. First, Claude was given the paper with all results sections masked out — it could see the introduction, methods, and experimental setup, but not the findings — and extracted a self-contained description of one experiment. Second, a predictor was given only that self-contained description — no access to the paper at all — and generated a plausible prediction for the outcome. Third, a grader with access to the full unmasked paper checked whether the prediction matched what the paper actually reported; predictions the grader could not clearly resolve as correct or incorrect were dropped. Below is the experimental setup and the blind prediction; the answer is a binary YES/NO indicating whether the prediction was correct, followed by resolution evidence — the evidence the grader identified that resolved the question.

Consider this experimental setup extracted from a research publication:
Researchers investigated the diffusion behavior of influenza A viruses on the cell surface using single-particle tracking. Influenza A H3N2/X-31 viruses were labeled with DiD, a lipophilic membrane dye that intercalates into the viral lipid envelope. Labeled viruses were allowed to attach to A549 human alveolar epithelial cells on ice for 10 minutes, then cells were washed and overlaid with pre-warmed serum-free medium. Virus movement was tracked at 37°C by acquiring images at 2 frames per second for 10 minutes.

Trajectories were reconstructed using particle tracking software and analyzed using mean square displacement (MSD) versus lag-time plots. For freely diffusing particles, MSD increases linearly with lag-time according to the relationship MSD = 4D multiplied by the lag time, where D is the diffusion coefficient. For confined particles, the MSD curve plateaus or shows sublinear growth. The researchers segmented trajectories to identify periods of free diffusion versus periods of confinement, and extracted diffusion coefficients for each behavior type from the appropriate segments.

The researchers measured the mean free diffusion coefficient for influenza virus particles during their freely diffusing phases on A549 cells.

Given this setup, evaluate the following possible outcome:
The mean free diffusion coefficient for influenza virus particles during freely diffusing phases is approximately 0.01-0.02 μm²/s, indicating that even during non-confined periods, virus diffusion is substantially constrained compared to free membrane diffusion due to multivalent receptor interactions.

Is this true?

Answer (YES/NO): NO